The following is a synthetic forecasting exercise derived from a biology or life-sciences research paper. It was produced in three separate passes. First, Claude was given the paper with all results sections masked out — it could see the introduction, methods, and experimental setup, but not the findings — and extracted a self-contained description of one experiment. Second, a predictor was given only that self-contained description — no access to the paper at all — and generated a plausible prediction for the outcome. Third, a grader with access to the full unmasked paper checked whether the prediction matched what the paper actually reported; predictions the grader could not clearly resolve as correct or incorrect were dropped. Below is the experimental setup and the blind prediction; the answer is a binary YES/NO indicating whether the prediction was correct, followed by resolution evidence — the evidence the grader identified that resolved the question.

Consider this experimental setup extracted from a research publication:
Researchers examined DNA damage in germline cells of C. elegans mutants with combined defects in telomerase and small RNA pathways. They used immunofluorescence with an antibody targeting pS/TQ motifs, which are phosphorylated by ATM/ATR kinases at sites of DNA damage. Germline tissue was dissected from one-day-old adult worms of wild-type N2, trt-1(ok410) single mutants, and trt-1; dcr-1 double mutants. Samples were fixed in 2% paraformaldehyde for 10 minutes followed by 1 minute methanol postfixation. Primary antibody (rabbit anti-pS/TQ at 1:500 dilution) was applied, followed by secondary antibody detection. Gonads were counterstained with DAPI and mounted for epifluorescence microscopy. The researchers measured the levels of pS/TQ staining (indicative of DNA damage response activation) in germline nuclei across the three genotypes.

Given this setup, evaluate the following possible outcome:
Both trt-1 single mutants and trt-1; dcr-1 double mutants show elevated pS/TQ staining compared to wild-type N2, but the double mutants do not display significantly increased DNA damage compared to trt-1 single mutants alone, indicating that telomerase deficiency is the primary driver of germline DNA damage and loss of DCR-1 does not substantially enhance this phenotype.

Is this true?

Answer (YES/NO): NO